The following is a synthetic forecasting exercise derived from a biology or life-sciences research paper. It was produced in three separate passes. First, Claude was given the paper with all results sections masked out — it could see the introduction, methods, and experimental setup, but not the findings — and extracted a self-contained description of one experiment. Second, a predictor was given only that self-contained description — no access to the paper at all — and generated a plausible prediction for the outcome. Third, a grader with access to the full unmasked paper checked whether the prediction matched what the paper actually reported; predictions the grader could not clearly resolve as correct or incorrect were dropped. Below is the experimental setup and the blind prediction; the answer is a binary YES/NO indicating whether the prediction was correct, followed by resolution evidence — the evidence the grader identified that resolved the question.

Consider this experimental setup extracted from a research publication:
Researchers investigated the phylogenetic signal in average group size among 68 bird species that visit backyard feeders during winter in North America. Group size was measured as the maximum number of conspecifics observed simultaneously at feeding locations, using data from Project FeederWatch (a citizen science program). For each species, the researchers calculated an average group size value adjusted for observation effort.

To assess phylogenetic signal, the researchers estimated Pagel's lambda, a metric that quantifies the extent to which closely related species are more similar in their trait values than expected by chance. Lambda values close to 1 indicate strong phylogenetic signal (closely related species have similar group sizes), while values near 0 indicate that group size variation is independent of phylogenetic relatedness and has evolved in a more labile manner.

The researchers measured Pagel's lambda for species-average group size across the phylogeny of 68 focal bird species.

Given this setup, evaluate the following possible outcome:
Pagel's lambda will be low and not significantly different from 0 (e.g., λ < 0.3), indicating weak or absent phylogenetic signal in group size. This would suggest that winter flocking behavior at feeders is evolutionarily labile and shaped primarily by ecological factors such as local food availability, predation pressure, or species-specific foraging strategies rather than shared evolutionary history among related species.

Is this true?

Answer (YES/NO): NO